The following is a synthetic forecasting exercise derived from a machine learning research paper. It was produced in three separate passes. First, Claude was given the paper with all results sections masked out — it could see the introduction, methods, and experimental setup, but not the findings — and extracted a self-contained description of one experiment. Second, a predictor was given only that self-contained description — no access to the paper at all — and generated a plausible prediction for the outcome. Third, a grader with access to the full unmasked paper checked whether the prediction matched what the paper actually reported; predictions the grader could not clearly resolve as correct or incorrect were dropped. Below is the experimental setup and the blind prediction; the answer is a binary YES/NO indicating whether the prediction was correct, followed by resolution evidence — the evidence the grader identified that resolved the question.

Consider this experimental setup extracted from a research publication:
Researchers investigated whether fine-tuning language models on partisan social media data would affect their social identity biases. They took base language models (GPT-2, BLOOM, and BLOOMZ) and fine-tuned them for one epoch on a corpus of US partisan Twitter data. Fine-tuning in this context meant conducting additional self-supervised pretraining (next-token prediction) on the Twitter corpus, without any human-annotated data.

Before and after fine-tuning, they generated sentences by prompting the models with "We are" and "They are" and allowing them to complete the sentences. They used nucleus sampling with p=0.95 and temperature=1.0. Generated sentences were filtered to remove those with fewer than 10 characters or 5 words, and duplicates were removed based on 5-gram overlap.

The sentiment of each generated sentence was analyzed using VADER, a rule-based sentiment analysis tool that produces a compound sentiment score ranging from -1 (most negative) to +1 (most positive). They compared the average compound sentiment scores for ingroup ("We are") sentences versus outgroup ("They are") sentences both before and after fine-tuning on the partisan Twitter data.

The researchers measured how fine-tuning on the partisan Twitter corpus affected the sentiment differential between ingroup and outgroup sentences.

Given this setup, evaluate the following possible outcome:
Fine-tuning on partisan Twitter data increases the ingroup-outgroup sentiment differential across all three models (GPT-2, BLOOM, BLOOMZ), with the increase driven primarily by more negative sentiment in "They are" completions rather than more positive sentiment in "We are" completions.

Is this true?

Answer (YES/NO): YES